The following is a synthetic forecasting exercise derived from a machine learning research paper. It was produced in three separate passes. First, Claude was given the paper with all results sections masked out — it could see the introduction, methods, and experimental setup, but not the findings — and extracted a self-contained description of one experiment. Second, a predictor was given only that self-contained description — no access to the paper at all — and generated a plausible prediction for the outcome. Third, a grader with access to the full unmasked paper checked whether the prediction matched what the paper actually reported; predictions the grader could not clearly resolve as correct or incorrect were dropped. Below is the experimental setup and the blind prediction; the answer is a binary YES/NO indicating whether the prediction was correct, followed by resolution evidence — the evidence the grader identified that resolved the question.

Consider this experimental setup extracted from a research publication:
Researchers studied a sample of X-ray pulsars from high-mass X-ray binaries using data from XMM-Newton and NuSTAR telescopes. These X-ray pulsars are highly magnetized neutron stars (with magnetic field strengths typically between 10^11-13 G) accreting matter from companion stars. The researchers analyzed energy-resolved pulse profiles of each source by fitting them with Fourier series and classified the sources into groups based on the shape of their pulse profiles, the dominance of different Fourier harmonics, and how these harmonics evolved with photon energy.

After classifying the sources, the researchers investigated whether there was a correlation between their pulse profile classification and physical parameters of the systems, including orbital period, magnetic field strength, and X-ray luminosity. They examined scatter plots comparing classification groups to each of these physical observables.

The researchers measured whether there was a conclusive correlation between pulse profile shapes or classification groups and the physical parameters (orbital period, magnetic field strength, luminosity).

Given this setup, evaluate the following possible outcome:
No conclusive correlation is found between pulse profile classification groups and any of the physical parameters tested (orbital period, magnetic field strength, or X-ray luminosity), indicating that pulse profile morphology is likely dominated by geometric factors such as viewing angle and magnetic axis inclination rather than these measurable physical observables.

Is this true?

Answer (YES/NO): NO